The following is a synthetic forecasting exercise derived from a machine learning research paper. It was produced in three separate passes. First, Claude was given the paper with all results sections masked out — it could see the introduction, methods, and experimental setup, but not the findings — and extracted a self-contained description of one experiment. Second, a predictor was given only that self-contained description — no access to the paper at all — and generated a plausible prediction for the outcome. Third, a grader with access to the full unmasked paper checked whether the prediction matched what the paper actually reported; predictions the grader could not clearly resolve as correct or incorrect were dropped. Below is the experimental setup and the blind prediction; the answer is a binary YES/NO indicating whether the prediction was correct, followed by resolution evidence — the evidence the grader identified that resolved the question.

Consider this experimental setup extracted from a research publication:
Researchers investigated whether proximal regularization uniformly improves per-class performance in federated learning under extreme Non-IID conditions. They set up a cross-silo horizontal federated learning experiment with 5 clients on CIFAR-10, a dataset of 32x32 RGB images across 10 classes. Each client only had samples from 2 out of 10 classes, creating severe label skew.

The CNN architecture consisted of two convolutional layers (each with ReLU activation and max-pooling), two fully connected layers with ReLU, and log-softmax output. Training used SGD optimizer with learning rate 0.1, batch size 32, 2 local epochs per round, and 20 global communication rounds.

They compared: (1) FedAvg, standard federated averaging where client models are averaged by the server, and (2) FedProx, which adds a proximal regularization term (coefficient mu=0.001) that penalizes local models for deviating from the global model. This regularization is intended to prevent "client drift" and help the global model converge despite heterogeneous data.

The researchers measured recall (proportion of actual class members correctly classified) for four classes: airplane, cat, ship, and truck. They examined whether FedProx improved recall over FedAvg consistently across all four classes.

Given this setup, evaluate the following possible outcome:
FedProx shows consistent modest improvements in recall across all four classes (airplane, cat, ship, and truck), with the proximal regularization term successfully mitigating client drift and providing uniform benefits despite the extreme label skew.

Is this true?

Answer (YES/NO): NO